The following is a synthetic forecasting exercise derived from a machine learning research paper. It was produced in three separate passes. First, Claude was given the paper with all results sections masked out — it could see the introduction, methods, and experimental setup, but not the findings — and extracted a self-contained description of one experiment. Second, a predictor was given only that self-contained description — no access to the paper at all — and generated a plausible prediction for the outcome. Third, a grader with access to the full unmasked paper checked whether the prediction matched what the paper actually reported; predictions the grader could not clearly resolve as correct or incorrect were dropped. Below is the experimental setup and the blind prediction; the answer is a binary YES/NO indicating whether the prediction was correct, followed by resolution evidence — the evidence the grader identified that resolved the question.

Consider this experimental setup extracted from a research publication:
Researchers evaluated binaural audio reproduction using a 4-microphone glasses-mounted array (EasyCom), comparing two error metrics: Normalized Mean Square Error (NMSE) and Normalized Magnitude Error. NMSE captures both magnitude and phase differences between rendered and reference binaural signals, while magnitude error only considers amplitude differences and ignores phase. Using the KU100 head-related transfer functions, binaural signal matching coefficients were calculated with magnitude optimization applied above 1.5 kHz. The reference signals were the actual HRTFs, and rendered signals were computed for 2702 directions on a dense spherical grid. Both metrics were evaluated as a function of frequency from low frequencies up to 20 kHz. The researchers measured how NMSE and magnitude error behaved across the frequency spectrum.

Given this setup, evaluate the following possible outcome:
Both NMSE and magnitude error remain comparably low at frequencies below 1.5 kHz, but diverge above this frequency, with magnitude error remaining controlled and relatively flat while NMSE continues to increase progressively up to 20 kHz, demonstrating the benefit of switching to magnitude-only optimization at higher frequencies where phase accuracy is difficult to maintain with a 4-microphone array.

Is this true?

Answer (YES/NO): NO